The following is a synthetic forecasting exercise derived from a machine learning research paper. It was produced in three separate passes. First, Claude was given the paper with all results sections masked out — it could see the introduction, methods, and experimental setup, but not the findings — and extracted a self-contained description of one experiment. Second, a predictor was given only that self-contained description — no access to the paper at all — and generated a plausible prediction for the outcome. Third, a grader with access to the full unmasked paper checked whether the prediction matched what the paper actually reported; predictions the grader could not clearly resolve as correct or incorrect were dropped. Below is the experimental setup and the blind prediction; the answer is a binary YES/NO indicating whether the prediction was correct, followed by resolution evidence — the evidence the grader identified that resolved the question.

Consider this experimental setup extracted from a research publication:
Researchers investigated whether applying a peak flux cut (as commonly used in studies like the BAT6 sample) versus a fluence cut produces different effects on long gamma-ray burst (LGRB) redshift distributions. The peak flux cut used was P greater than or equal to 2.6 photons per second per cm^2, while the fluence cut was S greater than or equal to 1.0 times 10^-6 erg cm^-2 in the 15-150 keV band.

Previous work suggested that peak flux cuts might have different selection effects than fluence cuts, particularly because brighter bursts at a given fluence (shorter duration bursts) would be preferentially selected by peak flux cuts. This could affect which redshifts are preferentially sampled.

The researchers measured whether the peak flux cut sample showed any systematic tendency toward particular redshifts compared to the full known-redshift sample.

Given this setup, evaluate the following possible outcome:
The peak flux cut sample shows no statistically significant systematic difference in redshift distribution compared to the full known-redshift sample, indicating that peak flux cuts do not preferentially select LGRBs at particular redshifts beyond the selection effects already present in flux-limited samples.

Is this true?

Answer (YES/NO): NO